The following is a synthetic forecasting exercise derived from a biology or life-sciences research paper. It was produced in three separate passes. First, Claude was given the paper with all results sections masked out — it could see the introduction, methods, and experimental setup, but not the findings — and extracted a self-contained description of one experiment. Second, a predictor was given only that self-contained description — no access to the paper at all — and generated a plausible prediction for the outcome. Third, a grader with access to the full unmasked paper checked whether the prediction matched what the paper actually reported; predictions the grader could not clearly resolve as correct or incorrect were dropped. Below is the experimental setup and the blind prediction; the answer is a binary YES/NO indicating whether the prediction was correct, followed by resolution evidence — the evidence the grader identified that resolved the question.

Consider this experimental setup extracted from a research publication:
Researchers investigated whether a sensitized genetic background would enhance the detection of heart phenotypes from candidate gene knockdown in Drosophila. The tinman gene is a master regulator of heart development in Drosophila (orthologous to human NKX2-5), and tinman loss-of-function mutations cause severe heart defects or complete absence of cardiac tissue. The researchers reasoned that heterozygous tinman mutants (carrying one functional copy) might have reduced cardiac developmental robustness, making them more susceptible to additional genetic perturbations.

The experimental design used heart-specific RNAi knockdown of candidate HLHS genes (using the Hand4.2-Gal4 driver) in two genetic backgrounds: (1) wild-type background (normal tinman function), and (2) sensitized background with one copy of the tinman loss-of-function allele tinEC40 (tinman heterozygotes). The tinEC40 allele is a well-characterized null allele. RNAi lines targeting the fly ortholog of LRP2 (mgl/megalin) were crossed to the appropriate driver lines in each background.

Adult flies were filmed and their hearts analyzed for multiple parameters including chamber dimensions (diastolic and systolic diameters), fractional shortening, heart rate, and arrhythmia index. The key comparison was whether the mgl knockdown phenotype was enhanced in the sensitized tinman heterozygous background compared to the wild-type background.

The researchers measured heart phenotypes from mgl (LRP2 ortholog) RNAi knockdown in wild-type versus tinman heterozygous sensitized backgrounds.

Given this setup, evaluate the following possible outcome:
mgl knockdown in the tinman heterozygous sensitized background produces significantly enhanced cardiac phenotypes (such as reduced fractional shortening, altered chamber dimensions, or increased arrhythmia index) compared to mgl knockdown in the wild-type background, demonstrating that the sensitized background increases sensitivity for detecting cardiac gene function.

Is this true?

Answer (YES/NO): NO